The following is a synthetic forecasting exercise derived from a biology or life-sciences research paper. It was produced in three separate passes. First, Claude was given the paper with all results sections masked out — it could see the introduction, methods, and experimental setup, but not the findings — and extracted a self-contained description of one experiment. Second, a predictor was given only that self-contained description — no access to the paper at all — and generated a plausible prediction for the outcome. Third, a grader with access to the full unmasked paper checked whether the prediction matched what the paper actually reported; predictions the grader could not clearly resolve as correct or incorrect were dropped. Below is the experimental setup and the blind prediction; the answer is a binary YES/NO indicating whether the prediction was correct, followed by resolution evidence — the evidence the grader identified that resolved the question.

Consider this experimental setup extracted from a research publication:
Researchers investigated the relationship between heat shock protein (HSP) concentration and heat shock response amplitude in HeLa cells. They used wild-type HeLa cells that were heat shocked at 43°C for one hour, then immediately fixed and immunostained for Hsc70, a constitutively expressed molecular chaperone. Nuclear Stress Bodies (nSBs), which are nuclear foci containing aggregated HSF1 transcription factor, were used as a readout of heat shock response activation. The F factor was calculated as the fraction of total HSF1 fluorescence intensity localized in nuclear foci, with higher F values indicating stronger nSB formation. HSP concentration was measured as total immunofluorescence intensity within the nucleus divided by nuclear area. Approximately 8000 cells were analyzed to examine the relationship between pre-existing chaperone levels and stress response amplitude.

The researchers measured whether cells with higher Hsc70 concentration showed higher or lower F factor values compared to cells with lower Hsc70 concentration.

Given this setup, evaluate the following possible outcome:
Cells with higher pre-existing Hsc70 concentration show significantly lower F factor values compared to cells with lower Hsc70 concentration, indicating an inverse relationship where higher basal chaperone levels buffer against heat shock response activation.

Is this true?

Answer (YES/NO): NO